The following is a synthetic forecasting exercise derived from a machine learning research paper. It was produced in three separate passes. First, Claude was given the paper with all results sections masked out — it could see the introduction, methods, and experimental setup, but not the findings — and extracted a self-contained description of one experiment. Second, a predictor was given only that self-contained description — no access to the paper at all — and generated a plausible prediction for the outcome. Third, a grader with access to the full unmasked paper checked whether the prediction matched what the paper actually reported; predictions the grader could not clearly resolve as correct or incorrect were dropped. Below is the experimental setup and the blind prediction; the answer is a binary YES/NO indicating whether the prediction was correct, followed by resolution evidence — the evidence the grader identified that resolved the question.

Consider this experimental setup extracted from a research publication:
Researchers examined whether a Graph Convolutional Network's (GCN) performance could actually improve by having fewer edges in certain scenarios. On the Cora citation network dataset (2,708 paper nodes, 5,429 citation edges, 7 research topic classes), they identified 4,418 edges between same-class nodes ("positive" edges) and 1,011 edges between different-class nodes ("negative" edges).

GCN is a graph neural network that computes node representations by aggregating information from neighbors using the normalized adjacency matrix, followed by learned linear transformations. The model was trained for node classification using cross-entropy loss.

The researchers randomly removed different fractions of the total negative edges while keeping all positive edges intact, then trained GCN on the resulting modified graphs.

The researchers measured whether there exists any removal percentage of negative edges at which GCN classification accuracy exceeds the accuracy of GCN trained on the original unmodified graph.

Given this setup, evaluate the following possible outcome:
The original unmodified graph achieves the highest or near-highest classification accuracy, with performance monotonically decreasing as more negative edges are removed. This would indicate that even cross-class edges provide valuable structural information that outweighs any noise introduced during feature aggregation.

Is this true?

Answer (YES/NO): NO